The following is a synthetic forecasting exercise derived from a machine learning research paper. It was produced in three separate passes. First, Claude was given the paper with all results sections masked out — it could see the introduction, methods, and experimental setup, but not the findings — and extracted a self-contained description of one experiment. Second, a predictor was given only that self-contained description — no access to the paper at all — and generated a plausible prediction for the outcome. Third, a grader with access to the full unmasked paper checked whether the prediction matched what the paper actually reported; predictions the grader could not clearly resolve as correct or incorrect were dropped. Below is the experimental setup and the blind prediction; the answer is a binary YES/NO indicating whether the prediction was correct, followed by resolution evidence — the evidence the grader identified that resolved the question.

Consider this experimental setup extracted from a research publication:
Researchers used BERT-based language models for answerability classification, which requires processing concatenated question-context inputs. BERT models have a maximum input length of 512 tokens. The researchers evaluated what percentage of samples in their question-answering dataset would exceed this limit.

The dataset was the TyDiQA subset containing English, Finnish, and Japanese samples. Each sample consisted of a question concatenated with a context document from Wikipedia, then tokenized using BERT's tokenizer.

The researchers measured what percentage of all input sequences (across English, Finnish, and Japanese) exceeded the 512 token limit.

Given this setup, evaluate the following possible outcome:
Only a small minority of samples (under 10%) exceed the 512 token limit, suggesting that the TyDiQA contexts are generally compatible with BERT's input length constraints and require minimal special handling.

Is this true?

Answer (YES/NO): YES